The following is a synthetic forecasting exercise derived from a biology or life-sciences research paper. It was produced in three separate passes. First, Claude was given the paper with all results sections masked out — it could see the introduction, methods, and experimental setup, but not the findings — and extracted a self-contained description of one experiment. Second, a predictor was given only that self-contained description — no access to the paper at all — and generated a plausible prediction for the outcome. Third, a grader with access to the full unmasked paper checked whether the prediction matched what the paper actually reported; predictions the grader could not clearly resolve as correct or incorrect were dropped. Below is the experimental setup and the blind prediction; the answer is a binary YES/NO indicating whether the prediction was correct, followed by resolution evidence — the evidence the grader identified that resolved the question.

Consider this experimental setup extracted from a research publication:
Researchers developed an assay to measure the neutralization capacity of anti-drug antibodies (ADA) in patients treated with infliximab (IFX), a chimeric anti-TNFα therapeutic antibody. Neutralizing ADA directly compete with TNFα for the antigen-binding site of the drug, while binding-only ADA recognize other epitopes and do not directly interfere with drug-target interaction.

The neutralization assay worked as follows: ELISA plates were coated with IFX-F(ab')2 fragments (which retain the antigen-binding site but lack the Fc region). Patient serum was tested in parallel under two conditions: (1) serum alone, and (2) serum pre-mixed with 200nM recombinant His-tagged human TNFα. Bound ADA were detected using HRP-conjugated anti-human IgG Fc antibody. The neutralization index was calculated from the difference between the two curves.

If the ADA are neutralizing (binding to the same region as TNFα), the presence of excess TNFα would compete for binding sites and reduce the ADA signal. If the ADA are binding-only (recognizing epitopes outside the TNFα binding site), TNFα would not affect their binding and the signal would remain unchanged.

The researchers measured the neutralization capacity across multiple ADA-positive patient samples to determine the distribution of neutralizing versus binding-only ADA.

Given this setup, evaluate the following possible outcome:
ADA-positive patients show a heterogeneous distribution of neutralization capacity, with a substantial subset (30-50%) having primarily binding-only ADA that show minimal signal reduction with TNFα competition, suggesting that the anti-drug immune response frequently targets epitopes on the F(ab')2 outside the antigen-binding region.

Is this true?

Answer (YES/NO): YES